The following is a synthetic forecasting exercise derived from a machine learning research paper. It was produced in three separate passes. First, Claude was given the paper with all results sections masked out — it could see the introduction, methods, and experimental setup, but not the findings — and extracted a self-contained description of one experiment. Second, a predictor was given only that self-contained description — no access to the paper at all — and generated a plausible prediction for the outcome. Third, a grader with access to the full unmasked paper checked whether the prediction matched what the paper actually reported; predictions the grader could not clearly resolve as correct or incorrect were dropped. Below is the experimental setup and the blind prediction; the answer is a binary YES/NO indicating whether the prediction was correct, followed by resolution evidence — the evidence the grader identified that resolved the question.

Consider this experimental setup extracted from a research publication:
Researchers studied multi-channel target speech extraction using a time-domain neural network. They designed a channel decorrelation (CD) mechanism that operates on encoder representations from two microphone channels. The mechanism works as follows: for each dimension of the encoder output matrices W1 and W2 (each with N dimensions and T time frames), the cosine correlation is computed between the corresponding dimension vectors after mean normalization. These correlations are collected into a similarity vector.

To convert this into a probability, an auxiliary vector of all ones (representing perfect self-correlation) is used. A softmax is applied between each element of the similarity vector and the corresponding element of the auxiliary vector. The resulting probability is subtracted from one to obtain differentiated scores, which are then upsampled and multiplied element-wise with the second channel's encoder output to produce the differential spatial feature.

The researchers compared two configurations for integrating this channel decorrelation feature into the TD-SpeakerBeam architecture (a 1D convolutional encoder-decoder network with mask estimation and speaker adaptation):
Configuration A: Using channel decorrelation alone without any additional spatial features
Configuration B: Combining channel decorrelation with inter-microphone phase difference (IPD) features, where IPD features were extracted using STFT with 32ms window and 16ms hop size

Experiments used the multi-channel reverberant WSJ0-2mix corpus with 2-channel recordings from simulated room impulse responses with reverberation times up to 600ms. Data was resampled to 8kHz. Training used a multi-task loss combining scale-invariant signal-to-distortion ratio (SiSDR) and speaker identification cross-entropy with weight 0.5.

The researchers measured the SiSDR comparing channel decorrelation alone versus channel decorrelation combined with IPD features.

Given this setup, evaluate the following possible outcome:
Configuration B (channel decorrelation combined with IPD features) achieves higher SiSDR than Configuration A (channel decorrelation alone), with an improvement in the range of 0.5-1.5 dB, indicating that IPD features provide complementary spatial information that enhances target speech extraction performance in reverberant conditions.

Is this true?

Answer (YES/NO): NO